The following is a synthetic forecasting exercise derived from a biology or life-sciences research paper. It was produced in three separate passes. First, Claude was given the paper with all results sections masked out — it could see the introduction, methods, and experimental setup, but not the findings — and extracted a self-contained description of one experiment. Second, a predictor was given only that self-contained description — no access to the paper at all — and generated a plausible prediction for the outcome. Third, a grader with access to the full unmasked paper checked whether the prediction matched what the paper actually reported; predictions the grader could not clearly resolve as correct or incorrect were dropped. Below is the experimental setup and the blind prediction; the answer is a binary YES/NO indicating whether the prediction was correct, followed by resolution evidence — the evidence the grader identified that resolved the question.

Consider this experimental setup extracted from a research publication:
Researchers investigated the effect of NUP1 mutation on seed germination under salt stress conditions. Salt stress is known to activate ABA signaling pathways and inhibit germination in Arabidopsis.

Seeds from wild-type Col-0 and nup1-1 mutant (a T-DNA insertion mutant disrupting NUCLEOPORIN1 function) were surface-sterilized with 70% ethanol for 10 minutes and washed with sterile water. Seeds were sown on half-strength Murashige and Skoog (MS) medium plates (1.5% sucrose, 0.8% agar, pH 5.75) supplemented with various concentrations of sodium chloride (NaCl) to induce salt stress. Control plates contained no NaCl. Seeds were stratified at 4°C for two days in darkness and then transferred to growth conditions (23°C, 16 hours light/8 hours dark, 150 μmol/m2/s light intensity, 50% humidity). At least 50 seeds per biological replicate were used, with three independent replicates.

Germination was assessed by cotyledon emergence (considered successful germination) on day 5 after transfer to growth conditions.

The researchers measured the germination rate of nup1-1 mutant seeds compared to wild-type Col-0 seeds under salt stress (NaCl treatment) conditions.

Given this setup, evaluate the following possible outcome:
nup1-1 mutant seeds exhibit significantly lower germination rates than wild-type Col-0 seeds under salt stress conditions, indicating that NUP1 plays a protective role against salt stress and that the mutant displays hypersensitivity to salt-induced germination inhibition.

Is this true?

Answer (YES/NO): YES